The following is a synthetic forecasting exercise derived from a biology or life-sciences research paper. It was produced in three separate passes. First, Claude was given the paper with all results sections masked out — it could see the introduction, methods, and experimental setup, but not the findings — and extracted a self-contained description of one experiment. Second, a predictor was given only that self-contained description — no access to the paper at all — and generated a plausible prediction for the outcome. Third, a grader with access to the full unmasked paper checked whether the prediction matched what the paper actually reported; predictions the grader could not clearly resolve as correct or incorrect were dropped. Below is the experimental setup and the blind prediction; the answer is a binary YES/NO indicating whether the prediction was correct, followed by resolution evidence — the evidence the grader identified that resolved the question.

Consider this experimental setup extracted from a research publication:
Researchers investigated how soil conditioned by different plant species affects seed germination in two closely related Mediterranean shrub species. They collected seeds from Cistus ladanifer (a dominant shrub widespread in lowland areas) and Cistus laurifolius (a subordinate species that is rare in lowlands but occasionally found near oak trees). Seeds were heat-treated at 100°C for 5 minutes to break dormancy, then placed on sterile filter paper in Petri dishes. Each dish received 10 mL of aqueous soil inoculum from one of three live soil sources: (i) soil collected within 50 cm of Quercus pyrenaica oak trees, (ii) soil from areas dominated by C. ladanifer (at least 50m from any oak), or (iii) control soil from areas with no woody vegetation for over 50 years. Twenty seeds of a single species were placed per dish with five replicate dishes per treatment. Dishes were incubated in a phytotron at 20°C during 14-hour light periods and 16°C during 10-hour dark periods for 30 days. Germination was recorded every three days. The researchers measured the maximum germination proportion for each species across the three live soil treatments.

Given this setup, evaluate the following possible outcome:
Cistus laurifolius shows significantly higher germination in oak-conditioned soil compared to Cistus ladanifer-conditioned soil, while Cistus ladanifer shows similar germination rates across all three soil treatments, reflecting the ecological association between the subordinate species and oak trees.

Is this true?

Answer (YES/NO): NO